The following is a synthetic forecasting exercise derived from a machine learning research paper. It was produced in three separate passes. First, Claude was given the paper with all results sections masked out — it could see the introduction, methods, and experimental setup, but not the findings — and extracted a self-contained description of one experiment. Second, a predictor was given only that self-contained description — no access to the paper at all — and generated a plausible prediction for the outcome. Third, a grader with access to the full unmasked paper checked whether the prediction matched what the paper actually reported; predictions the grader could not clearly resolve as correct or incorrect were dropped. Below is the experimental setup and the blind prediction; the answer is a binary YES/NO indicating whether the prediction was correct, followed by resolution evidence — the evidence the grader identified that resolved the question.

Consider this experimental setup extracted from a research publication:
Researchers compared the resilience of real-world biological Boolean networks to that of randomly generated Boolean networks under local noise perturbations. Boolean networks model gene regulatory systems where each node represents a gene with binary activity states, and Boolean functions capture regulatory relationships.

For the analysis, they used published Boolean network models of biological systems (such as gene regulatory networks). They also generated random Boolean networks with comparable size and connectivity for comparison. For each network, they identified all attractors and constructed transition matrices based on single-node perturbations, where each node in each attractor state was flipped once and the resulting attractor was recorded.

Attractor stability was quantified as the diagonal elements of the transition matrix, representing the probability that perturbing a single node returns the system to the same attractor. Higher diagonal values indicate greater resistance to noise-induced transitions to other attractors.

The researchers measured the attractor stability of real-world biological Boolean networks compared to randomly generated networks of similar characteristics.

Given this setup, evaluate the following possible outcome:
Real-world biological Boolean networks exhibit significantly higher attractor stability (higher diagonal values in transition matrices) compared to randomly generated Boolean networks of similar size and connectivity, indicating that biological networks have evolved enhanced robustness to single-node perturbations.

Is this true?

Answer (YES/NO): NO